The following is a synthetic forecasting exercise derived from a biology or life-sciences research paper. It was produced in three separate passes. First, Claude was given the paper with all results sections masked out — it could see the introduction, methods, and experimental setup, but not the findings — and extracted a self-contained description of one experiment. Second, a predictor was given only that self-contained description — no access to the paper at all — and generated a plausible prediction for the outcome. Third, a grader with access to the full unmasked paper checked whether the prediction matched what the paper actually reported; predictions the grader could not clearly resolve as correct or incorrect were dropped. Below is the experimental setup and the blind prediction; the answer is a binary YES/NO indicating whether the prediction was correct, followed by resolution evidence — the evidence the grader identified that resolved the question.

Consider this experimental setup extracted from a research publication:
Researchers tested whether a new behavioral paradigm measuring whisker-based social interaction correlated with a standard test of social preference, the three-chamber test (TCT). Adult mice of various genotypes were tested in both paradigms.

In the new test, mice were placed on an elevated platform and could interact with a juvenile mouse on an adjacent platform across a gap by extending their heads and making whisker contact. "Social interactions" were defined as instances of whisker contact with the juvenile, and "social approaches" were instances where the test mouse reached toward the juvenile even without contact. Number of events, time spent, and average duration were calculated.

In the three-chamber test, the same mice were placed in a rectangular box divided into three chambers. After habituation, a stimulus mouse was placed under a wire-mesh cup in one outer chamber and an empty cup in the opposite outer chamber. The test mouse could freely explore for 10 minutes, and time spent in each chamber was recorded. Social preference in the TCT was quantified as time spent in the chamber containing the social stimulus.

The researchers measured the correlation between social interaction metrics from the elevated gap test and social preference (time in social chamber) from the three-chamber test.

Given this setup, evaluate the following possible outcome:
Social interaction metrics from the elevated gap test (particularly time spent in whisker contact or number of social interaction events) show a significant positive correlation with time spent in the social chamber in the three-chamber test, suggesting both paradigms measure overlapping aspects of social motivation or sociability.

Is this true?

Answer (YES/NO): NO